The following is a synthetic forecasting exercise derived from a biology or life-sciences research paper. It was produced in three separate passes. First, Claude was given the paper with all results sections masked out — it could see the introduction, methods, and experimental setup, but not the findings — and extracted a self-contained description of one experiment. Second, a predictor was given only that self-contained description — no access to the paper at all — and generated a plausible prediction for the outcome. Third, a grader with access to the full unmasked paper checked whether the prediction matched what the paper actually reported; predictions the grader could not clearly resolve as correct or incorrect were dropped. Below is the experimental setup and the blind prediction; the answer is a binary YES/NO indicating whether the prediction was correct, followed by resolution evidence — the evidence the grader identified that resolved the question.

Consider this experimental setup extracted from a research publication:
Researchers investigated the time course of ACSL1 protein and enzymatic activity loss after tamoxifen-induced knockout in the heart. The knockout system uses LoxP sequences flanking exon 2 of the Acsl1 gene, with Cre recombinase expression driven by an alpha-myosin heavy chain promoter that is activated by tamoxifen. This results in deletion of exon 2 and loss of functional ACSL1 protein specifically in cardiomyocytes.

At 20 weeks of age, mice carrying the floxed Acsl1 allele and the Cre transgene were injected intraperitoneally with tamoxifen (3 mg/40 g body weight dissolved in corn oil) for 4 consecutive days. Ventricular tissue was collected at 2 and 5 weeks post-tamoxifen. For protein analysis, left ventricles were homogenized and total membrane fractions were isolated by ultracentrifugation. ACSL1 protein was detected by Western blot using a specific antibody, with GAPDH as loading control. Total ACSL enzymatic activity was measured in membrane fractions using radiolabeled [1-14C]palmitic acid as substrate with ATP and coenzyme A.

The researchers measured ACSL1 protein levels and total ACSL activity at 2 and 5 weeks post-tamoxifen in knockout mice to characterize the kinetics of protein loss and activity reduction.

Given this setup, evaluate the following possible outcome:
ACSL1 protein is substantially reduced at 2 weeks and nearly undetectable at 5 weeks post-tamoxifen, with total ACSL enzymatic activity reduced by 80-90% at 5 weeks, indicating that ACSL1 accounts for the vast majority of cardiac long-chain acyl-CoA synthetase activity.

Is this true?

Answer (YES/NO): NO